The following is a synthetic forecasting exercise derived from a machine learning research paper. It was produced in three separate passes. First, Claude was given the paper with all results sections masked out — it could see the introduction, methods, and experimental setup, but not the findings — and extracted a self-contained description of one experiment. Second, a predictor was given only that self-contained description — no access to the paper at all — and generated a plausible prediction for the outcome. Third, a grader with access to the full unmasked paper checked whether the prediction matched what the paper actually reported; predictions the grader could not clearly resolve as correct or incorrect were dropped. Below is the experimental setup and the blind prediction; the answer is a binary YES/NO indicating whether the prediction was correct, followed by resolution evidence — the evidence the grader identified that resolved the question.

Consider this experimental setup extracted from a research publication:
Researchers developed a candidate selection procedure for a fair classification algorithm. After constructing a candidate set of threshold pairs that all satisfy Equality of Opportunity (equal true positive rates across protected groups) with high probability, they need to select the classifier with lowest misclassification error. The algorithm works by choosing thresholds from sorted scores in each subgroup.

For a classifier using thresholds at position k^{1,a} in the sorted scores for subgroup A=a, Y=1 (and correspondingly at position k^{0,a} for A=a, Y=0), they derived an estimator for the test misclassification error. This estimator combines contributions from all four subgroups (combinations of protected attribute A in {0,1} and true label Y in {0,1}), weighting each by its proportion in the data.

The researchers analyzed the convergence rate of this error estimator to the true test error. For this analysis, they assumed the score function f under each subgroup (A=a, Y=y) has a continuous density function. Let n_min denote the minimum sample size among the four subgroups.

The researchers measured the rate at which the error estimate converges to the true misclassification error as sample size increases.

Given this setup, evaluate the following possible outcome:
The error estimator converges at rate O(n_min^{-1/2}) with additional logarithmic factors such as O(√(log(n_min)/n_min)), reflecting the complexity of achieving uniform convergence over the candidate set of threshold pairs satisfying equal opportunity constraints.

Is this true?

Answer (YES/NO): NO